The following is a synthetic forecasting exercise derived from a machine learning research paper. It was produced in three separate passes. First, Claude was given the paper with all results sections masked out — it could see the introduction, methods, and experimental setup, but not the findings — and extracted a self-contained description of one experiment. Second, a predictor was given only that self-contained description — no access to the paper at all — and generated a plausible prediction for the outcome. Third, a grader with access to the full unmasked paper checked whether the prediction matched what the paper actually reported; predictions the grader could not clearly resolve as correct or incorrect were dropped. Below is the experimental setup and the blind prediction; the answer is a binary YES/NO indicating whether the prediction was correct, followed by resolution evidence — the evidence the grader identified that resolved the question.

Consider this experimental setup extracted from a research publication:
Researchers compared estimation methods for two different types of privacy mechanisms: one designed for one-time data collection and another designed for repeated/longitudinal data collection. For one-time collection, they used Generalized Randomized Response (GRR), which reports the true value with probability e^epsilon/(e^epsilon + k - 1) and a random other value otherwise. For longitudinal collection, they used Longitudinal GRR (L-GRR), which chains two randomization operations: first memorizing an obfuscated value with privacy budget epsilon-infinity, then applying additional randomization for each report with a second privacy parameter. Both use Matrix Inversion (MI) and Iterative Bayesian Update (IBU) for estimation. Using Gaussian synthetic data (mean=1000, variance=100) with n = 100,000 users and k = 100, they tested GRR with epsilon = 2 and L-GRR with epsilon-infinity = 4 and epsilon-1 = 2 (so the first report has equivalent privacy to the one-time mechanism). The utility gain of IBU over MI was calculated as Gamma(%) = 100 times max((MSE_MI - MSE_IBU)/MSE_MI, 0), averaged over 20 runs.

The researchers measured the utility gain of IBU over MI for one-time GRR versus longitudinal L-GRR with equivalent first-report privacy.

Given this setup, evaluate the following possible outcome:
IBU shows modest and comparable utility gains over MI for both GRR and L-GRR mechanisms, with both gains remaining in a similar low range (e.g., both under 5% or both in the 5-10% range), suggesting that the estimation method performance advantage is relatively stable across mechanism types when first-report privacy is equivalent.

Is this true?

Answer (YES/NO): NO